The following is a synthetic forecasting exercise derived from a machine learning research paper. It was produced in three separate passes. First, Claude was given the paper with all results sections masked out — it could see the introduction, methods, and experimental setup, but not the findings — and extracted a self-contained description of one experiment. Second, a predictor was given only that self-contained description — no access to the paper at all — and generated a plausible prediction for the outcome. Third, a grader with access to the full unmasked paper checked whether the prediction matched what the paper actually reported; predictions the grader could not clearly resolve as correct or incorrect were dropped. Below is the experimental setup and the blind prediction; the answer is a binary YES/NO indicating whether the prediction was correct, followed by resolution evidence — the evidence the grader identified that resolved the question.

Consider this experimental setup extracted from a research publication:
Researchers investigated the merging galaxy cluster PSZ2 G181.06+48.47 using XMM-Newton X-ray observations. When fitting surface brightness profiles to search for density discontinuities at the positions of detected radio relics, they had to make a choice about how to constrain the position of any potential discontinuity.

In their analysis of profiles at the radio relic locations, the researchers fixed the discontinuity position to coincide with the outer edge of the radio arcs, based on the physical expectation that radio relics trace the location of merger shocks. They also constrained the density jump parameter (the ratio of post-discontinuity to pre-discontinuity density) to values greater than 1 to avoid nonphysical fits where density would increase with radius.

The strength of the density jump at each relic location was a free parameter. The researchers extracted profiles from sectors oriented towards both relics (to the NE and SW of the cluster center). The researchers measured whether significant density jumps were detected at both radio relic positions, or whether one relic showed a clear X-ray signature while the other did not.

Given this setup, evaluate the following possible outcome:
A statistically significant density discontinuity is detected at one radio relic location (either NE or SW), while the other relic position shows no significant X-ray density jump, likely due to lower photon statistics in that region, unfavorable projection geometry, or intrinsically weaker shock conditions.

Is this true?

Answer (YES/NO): NO